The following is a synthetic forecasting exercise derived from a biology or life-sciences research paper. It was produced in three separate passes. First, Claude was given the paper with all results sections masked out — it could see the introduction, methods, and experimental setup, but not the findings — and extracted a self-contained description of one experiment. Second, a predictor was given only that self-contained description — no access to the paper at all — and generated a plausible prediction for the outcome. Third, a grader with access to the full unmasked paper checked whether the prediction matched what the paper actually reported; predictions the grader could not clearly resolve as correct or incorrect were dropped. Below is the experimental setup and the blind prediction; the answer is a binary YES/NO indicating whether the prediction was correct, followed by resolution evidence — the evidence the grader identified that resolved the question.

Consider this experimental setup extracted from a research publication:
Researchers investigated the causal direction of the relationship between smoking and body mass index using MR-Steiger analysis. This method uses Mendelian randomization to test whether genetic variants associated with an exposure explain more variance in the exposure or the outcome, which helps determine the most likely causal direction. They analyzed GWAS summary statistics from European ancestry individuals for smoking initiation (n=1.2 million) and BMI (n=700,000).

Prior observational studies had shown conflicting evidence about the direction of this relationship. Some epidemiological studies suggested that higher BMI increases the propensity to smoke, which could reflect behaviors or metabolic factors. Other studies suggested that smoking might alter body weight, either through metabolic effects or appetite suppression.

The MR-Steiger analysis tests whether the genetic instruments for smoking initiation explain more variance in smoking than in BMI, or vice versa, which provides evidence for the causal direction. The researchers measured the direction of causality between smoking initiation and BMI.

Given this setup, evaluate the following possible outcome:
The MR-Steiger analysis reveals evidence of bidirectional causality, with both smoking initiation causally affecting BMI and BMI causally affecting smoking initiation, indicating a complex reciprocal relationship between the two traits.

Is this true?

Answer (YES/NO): NO